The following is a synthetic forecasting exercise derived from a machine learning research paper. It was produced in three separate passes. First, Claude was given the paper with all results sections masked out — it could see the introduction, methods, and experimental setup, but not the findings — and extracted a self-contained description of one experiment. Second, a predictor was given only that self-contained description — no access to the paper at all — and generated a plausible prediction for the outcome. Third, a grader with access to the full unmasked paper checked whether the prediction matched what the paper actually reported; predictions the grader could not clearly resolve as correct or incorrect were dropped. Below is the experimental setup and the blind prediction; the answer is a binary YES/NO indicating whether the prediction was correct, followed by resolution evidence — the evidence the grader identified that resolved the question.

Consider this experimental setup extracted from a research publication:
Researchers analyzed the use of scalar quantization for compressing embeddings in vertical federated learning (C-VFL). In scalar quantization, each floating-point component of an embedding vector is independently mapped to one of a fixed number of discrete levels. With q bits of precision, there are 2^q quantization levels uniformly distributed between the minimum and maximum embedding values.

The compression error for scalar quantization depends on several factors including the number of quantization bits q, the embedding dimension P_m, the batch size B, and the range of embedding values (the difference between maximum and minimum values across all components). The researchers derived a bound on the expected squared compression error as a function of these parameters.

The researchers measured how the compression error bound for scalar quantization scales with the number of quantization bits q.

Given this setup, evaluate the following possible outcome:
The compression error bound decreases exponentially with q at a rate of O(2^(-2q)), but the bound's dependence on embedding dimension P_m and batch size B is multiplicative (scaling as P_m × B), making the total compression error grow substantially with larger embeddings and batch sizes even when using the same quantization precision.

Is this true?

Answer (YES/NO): YES